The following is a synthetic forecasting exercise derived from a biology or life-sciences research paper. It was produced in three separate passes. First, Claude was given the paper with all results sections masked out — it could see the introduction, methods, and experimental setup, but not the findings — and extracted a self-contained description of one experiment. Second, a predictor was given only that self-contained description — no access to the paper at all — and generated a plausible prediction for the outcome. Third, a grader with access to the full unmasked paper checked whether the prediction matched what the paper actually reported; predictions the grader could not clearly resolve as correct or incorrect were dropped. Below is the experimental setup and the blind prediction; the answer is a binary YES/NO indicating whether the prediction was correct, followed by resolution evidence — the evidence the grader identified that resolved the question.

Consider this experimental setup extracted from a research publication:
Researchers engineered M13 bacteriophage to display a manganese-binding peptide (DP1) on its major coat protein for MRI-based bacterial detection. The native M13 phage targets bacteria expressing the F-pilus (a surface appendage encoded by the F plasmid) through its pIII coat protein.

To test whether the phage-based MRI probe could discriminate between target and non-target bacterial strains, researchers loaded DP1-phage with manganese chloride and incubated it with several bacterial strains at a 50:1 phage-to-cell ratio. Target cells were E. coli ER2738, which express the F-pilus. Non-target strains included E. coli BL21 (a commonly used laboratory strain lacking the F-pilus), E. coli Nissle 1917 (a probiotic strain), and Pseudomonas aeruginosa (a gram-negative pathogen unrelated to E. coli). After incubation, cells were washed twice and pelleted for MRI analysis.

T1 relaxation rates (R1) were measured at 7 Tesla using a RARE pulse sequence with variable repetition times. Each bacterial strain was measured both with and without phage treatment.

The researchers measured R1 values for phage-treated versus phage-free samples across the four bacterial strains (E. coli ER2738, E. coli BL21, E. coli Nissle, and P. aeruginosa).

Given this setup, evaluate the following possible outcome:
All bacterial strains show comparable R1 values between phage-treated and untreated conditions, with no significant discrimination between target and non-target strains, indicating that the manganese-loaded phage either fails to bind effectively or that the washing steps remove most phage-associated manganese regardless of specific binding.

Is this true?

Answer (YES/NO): NO